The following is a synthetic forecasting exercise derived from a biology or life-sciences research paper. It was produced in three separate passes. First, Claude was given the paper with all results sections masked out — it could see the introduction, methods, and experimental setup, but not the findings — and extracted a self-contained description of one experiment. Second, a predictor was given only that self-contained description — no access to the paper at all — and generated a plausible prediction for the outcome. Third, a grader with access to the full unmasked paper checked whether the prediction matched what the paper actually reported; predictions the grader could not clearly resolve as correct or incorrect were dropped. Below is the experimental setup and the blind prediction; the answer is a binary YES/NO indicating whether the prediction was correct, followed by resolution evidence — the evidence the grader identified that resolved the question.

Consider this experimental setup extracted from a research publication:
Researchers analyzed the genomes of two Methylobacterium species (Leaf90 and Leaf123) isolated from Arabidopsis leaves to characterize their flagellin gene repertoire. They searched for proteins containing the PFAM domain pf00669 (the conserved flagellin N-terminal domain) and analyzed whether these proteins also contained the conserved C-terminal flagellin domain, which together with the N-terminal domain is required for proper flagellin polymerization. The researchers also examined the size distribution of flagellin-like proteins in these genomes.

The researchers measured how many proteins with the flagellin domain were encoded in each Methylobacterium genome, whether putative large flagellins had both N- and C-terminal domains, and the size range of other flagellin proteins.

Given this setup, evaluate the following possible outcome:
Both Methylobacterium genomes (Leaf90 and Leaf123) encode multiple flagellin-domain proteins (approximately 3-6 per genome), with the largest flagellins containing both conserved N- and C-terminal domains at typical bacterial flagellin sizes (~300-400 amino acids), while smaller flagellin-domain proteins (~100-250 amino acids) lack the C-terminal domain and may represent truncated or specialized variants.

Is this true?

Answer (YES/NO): NO